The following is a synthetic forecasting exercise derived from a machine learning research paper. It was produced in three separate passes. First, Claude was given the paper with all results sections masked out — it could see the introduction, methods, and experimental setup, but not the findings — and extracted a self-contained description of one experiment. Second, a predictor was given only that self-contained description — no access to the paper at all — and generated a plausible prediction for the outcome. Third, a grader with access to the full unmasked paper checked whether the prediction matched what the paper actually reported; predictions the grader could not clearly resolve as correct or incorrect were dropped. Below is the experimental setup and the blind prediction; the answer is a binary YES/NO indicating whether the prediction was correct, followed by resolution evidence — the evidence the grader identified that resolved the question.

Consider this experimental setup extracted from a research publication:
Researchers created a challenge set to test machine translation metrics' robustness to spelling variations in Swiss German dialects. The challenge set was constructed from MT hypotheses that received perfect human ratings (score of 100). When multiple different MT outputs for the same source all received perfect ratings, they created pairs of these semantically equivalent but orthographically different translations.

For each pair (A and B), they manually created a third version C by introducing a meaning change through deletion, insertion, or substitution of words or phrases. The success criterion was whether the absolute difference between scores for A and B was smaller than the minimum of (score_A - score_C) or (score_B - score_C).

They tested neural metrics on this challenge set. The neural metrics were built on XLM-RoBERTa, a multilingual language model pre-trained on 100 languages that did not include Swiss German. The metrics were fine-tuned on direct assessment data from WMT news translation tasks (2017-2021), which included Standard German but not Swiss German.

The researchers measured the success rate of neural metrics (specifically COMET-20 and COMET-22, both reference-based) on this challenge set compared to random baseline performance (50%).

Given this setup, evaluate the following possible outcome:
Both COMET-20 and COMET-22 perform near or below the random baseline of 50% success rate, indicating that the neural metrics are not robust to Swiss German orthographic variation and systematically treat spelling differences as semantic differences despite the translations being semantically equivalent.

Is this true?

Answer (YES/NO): YES